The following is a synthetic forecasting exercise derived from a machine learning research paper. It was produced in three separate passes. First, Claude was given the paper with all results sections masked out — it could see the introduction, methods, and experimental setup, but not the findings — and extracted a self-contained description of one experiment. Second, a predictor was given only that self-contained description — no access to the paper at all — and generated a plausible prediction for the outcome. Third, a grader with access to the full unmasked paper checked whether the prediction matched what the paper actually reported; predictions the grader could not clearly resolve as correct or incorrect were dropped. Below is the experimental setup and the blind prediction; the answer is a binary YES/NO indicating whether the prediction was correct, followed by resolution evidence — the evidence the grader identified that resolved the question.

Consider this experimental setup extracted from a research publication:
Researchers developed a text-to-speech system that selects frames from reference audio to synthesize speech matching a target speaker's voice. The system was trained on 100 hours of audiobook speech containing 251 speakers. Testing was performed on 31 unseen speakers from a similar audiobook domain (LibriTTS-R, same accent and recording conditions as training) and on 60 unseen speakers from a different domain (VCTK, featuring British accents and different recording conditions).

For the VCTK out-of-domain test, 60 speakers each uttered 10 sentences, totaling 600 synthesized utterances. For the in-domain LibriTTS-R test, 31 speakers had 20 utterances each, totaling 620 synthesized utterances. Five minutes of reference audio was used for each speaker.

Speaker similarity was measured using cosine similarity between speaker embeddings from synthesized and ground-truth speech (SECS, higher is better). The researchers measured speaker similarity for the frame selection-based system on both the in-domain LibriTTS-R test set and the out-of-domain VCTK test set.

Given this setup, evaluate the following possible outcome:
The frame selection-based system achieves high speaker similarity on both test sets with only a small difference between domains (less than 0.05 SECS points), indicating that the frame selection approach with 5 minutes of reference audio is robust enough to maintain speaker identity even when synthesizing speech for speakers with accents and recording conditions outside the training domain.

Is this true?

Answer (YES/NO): NO